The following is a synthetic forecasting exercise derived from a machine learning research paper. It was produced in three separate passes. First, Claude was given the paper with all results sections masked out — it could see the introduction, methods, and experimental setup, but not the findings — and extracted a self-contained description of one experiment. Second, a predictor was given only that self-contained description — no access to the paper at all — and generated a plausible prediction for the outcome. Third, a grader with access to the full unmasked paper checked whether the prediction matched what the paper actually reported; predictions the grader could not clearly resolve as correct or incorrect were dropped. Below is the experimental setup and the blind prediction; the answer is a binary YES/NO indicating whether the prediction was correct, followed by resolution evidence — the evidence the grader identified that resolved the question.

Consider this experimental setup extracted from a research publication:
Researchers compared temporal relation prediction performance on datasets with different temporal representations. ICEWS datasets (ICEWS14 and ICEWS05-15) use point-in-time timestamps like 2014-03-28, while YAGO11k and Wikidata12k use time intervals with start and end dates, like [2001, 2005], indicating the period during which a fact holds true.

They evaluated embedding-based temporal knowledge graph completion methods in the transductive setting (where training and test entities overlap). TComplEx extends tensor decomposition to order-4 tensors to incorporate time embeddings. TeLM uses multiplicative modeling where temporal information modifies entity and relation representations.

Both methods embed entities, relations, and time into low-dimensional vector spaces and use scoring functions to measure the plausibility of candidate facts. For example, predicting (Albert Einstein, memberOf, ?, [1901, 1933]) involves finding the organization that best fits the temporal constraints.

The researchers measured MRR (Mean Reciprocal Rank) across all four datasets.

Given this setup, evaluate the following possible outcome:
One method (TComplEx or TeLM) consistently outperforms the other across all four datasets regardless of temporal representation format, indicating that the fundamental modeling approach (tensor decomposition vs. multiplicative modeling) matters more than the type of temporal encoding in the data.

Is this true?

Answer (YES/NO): YES